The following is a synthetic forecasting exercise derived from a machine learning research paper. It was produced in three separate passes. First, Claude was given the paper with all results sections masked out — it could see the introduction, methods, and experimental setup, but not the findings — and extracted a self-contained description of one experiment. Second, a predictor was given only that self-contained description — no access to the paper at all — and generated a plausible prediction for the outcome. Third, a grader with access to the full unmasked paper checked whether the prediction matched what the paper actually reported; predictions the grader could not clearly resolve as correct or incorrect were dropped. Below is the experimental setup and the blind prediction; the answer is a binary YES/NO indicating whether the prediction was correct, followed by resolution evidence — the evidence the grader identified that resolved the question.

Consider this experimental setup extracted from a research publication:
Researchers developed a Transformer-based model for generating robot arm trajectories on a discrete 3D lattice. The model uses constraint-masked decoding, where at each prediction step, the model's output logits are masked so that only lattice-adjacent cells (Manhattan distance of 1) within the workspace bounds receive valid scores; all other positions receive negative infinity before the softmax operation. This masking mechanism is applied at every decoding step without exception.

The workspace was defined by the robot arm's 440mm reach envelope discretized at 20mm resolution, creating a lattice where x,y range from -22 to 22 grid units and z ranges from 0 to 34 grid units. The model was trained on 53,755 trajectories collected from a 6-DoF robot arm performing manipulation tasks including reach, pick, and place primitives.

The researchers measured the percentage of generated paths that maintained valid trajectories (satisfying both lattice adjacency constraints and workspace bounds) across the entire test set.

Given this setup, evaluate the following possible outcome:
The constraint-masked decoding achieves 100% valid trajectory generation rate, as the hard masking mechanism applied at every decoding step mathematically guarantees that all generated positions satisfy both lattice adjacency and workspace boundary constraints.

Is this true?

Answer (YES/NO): NO